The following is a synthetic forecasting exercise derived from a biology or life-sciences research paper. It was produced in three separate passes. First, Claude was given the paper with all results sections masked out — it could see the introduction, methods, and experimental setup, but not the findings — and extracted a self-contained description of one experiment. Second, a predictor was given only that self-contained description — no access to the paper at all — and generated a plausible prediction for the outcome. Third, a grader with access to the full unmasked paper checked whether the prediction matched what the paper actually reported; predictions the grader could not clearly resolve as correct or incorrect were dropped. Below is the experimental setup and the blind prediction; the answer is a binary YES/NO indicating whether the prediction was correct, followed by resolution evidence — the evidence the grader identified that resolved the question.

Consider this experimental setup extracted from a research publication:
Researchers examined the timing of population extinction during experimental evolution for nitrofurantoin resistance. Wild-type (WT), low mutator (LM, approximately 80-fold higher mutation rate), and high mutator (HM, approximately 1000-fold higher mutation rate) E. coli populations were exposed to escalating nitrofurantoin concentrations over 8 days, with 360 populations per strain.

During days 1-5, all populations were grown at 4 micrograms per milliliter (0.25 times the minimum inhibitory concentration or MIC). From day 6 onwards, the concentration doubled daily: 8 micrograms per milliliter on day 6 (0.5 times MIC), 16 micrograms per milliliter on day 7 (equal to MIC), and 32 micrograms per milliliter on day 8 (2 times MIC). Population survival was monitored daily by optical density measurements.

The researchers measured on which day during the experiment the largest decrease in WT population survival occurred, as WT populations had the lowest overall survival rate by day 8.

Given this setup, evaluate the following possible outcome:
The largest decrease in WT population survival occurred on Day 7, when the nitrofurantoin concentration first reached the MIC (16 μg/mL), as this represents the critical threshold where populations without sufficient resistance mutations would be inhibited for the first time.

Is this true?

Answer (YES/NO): YES